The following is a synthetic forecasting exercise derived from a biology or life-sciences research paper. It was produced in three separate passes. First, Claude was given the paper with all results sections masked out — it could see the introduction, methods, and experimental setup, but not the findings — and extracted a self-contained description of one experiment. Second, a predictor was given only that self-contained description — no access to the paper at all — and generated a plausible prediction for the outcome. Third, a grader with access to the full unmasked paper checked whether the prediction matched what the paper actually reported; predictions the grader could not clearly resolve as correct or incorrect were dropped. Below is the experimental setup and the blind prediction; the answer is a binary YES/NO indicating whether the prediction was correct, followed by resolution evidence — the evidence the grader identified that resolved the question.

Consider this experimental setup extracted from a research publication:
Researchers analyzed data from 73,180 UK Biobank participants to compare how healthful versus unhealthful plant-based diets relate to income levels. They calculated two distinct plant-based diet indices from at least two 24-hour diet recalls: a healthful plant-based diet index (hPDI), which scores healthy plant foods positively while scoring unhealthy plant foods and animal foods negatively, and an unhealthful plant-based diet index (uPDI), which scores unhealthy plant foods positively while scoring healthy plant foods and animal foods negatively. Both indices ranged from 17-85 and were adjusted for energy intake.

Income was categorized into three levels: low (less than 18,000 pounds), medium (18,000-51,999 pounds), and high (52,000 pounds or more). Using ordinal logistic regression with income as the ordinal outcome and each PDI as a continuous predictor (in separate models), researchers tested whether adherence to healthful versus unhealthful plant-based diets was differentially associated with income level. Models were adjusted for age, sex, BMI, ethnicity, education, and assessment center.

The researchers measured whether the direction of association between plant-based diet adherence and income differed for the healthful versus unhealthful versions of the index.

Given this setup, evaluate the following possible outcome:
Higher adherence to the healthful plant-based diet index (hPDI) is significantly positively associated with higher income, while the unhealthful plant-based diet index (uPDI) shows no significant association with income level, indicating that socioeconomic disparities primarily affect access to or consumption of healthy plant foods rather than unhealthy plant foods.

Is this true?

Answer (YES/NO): NO